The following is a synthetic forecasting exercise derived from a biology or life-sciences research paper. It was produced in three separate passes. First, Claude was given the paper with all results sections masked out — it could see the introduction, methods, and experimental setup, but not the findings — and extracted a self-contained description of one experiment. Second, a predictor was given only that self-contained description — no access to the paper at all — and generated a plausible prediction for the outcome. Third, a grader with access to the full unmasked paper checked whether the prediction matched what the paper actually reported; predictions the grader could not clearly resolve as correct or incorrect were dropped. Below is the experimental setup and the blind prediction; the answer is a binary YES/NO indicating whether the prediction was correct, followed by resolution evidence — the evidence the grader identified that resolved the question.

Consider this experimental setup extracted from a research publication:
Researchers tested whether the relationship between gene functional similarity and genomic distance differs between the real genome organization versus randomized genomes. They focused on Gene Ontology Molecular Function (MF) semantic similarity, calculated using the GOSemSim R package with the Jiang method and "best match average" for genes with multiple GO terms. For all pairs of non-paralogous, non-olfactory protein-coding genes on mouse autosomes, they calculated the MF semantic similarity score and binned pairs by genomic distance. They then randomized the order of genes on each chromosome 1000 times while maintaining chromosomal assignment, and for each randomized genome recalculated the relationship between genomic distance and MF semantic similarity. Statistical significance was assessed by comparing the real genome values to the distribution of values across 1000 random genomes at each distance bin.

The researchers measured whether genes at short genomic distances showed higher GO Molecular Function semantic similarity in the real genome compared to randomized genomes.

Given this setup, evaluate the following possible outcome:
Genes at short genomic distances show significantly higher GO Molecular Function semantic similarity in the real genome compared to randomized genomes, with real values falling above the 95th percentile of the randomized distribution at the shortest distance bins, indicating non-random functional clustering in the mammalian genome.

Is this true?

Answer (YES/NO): YES